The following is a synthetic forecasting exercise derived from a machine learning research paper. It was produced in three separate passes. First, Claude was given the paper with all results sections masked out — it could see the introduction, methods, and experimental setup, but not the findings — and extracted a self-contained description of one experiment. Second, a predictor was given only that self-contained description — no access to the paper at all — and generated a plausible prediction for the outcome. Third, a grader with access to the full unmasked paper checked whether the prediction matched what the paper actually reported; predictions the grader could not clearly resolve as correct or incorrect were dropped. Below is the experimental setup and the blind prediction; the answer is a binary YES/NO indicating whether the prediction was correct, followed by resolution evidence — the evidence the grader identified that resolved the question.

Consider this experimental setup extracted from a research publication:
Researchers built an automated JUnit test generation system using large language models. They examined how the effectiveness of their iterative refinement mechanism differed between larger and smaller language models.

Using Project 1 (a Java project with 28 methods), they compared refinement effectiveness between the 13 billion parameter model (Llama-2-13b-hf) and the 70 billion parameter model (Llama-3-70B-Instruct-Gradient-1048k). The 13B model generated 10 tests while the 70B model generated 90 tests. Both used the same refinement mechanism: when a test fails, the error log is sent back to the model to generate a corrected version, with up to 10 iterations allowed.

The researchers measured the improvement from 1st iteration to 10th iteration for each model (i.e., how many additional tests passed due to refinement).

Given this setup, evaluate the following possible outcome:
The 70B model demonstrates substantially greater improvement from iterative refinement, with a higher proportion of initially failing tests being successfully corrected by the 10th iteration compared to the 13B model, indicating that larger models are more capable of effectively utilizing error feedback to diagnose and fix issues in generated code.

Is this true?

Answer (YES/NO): YES